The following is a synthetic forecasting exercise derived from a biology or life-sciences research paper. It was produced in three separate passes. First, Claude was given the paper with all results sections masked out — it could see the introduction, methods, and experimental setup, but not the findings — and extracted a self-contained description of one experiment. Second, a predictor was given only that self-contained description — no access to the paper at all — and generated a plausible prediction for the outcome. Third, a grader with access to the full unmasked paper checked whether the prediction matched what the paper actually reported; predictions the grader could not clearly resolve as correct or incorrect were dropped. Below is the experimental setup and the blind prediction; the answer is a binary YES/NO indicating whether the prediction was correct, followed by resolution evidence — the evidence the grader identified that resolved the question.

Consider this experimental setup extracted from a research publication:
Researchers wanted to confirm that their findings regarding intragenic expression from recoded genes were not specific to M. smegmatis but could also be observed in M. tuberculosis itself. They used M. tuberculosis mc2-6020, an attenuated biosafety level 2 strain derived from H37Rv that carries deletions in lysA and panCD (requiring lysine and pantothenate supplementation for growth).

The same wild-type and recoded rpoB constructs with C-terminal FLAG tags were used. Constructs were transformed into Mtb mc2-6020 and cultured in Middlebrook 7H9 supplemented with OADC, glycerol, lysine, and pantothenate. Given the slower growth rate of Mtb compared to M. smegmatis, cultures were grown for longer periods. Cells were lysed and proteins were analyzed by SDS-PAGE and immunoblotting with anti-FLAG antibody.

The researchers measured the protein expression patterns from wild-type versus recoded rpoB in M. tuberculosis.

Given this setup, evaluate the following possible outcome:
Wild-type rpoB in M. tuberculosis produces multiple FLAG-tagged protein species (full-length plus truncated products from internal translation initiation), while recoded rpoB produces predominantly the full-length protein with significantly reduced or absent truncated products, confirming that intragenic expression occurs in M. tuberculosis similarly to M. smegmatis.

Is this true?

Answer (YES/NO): NO